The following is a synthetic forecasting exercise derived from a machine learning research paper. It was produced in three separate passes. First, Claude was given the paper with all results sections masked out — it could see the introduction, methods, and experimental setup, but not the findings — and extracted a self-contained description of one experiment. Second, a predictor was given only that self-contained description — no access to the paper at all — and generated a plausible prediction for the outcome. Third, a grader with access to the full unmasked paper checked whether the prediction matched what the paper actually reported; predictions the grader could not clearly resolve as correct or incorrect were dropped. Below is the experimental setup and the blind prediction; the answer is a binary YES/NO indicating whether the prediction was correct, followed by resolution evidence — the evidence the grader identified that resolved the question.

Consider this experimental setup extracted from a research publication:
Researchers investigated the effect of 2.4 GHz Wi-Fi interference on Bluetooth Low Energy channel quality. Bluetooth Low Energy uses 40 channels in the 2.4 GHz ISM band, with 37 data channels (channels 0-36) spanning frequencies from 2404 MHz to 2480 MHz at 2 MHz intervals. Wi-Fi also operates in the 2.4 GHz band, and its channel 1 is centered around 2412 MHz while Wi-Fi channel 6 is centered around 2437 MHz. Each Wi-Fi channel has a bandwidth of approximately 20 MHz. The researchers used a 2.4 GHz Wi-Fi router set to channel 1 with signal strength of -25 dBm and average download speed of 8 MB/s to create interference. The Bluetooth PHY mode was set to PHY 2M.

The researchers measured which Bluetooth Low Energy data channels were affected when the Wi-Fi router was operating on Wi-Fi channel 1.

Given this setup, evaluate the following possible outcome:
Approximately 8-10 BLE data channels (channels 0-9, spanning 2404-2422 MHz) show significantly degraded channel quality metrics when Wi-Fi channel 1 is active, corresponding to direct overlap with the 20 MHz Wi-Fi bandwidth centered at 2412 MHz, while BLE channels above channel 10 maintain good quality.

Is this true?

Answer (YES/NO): NO